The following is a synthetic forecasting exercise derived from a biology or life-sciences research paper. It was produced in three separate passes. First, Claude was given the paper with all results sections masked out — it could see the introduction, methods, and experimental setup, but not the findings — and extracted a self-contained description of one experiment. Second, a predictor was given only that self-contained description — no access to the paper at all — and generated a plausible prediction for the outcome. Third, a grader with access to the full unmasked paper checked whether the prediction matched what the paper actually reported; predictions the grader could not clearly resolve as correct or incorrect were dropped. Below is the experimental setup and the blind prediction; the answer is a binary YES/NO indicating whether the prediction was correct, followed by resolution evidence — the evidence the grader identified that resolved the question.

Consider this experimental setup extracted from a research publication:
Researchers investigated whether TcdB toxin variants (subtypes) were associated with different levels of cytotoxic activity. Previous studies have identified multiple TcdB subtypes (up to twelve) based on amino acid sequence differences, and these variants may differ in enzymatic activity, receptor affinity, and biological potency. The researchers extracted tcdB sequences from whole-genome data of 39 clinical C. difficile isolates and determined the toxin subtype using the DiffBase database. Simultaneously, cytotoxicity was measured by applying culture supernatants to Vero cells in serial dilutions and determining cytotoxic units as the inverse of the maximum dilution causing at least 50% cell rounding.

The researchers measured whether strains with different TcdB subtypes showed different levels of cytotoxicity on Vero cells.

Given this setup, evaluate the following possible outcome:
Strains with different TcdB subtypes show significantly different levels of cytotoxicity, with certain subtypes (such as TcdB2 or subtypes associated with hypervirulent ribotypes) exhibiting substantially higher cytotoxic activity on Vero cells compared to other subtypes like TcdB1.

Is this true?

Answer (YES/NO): NO